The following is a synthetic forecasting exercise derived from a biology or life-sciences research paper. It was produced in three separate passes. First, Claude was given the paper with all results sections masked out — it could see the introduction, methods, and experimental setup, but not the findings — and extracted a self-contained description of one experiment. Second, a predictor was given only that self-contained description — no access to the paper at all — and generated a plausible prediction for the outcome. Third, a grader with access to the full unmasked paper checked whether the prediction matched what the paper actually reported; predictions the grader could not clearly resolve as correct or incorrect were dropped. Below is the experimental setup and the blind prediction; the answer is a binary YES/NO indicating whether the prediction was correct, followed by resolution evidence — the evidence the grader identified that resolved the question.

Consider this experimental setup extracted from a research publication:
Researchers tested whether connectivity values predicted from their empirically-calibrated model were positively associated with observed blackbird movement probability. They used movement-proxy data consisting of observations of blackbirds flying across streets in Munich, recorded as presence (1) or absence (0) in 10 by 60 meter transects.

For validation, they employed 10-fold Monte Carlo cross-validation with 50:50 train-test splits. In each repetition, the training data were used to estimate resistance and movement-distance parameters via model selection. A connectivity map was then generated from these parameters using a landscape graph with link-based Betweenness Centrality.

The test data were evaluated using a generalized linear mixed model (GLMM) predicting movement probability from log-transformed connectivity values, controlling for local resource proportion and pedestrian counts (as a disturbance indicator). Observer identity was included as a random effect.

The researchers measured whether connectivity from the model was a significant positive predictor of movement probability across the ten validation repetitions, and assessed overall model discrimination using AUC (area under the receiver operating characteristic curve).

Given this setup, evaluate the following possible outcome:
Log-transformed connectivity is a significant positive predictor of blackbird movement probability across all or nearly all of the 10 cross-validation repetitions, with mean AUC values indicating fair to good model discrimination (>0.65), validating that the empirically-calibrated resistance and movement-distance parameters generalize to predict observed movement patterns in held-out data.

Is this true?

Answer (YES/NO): YES